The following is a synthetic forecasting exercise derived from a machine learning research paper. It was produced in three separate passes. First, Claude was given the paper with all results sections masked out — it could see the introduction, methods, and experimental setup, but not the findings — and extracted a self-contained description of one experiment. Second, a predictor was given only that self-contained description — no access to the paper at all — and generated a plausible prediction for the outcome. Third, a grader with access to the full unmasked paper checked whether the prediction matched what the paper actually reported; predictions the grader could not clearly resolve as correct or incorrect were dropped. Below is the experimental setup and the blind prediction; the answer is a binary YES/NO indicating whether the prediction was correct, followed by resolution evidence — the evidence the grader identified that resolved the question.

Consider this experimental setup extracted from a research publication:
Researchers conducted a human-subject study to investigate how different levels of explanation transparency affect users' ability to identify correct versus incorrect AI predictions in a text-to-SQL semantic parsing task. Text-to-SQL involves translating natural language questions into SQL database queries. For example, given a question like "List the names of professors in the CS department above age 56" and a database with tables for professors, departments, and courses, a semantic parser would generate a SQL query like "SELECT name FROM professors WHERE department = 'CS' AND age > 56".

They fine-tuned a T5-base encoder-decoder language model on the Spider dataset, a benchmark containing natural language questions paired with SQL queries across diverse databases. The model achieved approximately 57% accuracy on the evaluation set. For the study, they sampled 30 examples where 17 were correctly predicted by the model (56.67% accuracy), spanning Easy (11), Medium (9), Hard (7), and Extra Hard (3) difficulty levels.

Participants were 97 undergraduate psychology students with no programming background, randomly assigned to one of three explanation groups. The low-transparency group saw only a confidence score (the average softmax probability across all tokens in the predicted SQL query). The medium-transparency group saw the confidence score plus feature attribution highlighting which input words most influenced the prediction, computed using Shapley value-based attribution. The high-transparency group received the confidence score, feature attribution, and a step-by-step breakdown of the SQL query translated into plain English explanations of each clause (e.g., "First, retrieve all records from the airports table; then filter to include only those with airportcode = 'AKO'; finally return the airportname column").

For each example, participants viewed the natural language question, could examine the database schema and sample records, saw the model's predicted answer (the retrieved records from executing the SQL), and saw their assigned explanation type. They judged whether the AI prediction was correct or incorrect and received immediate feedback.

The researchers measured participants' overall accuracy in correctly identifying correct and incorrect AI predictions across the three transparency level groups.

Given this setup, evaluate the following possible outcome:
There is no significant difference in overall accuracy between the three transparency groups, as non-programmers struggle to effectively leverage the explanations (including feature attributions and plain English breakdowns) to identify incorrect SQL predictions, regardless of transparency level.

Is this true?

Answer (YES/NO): YES